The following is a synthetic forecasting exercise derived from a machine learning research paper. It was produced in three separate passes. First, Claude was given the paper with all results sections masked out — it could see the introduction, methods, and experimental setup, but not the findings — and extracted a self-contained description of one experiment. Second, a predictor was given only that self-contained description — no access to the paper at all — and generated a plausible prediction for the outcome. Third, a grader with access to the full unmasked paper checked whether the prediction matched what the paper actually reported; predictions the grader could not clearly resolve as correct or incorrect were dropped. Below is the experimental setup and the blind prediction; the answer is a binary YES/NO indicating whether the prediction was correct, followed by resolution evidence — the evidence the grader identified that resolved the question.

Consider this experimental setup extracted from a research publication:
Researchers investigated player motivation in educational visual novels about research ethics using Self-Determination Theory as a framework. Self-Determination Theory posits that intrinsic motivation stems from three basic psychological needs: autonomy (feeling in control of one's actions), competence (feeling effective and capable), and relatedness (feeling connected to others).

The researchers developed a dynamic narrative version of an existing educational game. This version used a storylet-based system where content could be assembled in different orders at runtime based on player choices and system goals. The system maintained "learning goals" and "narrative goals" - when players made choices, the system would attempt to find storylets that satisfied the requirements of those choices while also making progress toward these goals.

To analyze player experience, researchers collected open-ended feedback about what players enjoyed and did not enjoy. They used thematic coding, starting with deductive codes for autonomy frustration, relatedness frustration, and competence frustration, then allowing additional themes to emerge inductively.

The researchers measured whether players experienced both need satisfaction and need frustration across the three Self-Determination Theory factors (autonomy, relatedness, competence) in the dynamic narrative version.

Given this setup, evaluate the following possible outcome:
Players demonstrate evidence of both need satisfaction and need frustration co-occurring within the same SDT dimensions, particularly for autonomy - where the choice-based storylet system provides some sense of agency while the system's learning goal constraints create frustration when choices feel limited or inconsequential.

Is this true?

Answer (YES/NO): NO